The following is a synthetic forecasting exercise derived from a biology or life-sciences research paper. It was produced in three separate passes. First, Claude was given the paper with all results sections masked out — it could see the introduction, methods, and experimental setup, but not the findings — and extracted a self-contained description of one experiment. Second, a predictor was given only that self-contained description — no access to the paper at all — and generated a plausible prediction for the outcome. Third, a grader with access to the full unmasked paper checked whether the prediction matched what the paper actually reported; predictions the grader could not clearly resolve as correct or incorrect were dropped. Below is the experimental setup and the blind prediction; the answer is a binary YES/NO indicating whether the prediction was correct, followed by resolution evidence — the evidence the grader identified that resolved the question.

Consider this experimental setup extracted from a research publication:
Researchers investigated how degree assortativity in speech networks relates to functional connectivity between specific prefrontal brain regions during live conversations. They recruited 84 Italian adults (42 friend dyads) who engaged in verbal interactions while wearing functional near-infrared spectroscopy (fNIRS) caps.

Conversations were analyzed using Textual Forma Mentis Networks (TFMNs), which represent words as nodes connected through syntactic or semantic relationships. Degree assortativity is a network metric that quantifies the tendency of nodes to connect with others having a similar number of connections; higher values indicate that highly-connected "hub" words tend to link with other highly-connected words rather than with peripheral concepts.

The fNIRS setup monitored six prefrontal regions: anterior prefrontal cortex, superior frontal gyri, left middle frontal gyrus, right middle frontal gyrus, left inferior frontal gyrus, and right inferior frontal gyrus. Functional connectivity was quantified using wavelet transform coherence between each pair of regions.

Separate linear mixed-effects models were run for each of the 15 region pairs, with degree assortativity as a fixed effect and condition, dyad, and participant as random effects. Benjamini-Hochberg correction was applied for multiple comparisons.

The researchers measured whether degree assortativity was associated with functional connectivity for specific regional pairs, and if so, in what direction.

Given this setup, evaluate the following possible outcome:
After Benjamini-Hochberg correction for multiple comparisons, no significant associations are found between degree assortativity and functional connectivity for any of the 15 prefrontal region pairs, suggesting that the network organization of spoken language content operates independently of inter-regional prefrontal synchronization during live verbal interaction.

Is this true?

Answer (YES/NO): NO